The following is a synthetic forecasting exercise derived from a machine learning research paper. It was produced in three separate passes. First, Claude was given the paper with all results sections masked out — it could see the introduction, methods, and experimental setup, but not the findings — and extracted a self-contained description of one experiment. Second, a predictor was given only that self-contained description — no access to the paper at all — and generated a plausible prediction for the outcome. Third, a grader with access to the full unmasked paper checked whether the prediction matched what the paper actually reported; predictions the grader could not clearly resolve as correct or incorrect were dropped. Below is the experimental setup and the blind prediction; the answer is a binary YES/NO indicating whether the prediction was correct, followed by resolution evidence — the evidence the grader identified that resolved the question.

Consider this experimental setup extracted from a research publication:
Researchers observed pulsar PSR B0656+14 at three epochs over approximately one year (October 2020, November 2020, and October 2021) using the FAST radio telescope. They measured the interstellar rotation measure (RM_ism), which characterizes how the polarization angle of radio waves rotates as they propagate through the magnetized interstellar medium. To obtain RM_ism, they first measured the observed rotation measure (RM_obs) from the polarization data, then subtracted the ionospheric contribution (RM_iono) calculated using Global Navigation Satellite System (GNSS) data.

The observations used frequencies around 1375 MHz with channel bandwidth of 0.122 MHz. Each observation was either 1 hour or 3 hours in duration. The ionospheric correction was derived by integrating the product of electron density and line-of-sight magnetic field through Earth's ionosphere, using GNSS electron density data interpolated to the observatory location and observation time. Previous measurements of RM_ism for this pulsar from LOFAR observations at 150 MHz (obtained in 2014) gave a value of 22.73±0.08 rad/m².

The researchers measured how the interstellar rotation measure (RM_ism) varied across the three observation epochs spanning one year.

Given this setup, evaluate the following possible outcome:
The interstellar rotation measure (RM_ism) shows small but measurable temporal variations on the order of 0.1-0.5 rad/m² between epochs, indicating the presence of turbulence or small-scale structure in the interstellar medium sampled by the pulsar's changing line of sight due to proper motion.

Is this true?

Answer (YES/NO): YES